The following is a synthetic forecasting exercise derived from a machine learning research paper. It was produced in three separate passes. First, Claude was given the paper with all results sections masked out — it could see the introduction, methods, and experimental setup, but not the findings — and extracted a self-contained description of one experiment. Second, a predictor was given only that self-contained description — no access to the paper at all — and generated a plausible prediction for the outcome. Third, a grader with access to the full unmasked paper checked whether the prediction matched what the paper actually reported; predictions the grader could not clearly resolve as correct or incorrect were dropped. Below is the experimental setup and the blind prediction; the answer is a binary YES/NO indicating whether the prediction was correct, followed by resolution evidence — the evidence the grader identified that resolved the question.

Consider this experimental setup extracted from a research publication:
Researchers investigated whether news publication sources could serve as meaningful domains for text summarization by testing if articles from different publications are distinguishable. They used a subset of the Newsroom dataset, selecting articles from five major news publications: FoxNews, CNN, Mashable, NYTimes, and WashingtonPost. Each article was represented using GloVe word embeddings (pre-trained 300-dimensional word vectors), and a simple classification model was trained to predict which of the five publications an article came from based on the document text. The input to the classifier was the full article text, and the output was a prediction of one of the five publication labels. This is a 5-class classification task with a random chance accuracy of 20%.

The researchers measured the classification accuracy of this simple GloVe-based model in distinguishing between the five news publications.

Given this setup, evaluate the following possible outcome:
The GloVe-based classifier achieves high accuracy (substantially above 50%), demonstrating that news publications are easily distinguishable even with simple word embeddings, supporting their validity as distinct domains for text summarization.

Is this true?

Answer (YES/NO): YES